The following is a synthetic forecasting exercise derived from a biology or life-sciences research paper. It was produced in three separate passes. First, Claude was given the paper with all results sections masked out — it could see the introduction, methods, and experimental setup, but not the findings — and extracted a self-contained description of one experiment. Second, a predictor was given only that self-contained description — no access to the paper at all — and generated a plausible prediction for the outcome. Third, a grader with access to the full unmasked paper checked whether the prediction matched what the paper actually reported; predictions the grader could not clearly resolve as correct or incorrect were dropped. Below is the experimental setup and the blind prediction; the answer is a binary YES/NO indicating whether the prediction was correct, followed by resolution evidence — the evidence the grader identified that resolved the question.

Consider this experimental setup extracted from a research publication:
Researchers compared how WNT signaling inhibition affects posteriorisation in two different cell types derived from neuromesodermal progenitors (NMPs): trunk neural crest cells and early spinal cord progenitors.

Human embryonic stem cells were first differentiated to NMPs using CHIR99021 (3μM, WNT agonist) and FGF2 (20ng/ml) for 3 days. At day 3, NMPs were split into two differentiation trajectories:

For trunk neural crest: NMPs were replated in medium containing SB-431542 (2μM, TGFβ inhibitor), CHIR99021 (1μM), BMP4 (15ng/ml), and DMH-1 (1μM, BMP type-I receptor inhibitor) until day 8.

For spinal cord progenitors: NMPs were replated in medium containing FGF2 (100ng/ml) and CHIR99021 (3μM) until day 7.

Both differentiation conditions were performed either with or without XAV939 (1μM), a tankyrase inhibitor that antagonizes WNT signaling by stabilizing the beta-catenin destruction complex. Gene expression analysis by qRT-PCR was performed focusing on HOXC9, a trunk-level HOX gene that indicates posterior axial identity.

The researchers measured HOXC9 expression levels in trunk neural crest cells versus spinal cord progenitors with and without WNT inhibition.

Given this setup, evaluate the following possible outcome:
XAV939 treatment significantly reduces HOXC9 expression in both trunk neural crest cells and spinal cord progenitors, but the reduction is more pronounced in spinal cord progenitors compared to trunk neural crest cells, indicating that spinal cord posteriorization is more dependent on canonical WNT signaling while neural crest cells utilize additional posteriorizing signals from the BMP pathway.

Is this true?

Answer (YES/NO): NO